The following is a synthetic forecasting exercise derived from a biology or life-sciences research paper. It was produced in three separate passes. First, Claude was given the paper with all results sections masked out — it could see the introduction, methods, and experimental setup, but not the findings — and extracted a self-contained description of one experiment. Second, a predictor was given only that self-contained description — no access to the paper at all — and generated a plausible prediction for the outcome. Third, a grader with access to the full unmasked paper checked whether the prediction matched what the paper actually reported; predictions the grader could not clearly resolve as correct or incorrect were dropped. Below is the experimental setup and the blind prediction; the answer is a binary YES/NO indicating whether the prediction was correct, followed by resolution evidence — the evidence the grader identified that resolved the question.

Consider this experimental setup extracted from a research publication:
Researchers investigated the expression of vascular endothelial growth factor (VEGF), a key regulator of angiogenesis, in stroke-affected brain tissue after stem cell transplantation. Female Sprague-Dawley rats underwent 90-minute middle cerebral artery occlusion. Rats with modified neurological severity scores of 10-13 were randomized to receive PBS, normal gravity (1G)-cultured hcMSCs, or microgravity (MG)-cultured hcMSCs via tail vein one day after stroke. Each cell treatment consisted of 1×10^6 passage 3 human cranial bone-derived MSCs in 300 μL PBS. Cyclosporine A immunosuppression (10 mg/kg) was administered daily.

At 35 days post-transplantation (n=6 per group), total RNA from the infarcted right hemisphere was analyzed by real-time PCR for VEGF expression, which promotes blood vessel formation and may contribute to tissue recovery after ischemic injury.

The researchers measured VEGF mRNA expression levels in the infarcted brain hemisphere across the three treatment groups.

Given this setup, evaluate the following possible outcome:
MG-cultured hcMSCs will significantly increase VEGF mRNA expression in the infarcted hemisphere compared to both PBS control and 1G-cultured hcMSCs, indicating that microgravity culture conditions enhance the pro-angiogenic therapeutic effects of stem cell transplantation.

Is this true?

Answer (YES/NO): NO